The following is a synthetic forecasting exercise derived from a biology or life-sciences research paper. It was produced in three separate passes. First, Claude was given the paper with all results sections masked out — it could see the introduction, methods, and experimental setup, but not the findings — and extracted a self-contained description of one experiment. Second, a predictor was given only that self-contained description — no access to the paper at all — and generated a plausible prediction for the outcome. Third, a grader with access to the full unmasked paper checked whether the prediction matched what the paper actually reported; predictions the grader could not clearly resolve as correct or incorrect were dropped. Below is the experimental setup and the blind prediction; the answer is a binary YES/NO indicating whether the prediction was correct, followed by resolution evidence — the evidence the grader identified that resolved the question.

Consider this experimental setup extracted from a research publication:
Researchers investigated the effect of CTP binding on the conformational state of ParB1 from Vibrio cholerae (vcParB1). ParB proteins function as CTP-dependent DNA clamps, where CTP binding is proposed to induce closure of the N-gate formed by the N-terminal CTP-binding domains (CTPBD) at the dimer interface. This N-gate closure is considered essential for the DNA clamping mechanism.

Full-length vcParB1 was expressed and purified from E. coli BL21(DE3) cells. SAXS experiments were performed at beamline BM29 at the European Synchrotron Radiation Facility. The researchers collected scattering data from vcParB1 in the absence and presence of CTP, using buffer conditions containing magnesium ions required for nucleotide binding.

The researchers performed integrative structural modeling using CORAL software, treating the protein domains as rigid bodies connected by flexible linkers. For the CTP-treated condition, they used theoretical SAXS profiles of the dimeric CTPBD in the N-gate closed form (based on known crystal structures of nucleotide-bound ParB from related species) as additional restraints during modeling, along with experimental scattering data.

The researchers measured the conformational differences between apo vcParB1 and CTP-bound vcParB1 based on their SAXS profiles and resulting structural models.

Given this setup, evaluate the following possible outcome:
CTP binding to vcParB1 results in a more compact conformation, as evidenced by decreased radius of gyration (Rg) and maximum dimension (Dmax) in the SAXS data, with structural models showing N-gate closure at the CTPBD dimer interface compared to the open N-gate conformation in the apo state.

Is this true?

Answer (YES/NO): NO